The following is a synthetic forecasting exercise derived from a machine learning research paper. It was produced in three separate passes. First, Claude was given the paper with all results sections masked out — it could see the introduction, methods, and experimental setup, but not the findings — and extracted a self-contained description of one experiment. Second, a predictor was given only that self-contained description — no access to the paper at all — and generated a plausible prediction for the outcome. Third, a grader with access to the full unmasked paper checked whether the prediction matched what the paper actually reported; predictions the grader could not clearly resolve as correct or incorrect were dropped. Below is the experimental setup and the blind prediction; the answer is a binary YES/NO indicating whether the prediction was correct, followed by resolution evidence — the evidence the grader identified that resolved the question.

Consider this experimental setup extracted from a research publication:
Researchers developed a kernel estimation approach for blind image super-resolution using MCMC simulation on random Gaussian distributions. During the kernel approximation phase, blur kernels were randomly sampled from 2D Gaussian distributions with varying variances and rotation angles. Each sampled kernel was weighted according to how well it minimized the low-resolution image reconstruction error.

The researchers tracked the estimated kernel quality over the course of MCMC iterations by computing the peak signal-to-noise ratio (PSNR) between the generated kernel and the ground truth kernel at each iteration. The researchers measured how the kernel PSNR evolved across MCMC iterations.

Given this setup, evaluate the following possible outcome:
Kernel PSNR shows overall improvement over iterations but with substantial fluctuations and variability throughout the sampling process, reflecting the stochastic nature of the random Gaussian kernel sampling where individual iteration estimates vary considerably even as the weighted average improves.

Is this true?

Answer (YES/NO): YES